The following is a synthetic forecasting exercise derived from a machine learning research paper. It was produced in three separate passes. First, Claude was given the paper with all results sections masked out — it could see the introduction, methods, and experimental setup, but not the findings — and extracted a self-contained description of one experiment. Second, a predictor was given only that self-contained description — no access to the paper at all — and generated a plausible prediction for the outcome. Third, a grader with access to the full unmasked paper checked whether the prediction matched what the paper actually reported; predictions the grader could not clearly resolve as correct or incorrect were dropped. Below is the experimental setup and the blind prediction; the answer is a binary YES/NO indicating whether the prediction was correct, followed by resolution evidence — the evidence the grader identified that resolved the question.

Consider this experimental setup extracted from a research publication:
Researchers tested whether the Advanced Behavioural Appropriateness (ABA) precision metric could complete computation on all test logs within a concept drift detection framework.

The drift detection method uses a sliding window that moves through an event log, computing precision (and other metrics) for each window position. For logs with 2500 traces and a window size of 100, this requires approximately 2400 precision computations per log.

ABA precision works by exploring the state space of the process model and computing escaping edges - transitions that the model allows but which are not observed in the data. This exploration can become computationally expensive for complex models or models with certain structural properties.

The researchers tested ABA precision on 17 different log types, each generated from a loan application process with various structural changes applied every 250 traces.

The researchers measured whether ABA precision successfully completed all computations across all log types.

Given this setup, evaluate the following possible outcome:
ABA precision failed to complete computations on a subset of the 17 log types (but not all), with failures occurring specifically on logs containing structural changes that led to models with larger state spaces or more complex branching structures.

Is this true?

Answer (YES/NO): NO